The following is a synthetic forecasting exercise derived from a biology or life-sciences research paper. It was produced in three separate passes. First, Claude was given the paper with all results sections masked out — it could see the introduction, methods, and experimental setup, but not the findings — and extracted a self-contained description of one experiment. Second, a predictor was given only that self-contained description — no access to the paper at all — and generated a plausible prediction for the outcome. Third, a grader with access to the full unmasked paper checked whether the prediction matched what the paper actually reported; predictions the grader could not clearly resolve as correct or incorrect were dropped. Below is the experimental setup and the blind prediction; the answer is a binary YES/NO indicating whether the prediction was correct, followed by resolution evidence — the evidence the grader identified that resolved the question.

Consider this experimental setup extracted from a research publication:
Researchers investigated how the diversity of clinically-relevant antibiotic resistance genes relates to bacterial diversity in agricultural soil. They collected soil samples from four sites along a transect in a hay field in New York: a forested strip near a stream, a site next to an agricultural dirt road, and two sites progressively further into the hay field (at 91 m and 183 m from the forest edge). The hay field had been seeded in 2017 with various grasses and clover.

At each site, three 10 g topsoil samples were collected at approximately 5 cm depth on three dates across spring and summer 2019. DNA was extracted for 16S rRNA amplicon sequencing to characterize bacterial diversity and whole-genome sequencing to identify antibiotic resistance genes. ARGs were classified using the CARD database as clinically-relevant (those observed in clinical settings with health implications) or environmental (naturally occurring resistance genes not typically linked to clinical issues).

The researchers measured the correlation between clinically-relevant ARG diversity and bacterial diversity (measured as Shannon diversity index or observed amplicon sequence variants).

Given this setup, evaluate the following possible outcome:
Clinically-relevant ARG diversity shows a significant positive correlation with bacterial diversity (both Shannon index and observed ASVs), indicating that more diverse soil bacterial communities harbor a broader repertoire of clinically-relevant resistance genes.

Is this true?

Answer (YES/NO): NO